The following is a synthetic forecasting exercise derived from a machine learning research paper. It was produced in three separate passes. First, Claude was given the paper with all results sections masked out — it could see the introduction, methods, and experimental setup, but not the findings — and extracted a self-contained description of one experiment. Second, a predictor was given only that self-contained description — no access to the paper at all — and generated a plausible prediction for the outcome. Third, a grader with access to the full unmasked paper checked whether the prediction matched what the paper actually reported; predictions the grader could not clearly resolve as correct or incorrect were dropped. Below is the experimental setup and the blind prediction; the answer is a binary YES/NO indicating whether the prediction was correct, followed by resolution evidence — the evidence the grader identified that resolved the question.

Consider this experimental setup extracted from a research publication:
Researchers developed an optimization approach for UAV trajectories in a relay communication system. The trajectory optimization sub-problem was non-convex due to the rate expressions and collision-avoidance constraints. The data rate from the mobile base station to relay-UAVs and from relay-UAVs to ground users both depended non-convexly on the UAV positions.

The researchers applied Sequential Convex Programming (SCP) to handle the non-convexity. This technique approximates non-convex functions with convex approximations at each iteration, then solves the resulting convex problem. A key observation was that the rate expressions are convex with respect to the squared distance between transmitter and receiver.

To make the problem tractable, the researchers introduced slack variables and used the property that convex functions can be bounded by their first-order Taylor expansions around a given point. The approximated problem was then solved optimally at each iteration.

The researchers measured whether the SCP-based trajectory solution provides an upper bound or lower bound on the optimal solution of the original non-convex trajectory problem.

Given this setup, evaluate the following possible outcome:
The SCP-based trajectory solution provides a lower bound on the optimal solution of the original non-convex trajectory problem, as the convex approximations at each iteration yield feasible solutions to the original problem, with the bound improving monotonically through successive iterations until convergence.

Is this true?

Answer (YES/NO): YES